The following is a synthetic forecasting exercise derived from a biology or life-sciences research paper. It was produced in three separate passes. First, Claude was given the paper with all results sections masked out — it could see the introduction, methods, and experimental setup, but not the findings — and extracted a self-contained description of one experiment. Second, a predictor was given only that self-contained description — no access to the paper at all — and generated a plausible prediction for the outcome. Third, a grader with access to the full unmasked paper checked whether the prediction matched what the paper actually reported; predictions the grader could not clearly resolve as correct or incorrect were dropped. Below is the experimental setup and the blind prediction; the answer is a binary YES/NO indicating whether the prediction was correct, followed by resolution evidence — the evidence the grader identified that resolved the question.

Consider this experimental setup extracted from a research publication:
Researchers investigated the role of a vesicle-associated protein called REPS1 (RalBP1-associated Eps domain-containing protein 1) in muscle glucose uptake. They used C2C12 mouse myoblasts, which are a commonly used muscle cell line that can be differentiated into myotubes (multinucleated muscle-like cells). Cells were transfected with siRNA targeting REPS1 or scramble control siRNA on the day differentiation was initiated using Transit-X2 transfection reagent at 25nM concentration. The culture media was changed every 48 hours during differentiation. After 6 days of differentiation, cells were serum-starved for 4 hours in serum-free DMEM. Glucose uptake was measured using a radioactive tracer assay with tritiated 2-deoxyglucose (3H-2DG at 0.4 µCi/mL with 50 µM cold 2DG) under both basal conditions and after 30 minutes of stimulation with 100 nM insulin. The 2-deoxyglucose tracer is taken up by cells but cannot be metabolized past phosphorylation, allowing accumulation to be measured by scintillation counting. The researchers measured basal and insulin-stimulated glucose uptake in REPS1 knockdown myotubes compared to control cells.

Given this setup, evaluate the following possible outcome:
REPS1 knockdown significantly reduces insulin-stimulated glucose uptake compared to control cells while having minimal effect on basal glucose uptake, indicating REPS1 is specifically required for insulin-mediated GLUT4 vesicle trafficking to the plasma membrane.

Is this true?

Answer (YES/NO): YES